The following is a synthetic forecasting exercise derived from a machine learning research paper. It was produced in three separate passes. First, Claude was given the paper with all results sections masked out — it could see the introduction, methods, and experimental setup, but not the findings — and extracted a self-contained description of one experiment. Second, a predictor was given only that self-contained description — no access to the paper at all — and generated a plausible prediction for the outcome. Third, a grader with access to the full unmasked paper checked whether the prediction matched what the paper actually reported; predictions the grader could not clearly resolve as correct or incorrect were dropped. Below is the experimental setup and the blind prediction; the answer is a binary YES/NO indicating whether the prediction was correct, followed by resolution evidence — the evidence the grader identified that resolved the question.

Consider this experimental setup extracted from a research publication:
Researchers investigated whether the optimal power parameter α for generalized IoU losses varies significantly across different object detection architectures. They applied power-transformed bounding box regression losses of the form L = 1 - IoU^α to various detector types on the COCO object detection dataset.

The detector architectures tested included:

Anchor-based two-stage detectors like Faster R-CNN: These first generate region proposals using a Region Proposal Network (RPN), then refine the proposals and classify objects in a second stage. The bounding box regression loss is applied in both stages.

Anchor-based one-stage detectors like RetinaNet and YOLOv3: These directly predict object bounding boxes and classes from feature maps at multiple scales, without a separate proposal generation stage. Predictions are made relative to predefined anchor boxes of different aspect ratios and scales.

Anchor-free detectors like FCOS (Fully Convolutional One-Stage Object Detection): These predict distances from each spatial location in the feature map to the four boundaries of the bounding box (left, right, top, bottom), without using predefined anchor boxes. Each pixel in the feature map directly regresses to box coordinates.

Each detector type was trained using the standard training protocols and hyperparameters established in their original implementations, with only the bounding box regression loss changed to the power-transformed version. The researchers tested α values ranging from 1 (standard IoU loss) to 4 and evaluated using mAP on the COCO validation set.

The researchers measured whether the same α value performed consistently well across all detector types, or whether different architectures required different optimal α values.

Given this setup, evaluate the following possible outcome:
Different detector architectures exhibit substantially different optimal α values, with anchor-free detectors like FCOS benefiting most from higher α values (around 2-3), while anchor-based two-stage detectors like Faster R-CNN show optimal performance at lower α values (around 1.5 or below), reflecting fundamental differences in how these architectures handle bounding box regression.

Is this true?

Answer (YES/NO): NO